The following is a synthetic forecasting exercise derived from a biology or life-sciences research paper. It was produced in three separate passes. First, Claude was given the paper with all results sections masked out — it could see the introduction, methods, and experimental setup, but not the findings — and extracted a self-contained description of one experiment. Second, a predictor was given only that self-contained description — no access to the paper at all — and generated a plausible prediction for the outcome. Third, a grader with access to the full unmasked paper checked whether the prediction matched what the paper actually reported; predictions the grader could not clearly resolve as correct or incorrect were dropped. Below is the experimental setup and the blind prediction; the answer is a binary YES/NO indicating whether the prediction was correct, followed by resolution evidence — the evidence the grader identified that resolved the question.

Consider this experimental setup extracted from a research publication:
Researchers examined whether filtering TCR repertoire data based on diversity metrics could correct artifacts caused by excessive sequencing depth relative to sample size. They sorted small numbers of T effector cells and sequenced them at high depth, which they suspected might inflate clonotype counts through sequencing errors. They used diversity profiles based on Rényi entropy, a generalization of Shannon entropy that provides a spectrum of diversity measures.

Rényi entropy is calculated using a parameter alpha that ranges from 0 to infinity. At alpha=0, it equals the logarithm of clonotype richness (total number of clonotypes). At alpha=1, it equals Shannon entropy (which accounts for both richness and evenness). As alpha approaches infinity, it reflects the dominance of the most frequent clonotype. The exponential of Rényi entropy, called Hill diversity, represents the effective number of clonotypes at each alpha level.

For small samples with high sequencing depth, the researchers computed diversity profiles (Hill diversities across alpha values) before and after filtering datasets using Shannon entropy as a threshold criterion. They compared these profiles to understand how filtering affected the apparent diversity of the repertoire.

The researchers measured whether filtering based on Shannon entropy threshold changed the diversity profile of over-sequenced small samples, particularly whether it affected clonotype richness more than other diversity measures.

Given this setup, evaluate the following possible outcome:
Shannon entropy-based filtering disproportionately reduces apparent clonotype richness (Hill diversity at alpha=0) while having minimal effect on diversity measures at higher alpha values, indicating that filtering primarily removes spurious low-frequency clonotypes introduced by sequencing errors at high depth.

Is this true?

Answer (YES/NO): YES